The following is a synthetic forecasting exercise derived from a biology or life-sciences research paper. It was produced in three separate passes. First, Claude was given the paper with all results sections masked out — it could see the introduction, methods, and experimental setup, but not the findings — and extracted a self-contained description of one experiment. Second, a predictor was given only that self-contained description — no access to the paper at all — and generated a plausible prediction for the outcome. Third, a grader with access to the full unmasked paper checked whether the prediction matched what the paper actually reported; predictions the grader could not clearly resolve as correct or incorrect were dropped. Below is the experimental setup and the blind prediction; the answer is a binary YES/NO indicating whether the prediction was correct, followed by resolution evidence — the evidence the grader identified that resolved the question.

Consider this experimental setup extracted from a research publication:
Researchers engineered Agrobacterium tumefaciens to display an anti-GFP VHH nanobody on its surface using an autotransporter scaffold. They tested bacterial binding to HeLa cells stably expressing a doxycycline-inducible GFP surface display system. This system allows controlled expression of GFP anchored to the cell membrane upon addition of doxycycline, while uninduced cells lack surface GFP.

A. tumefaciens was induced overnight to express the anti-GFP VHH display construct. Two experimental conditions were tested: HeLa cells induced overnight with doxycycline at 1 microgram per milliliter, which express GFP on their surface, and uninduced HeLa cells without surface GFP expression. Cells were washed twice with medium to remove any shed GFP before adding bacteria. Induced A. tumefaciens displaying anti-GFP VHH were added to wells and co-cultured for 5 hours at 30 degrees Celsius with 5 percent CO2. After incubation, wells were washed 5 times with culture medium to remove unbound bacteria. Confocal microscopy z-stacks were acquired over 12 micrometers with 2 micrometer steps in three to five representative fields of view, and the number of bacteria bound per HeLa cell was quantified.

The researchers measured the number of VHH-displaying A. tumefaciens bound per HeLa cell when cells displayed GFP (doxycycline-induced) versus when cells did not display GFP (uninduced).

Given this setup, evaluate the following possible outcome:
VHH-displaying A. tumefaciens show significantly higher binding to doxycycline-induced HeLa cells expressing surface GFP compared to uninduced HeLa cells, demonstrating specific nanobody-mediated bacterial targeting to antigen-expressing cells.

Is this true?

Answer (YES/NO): YES